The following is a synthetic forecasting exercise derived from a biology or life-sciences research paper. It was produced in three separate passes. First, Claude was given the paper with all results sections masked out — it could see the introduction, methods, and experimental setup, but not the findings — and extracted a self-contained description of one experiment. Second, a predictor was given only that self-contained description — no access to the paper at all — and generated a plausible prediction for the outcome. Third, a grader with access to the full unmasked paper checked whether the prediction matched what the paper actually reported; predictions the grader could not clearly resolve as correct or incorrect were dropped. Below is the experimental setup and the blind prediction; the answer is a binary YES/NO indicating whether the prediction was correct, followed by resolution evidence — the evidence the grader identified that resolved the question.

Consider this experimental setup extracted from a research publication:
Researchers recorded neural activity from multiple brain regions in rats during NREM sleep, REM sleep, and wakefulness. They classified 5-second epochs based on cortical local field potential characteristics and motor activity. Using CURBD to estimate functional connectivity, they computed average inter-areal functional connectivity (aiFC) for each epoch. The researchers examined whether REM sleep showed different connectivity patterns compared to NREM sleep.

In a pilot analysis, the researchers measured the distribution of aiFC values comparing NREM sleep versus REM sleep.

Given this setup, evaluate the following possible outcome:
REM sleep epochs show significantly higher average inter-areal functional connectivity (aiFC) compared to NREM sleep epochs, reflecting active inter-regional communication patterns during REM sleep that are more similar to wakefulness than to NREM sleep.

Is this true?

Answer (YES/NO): YES